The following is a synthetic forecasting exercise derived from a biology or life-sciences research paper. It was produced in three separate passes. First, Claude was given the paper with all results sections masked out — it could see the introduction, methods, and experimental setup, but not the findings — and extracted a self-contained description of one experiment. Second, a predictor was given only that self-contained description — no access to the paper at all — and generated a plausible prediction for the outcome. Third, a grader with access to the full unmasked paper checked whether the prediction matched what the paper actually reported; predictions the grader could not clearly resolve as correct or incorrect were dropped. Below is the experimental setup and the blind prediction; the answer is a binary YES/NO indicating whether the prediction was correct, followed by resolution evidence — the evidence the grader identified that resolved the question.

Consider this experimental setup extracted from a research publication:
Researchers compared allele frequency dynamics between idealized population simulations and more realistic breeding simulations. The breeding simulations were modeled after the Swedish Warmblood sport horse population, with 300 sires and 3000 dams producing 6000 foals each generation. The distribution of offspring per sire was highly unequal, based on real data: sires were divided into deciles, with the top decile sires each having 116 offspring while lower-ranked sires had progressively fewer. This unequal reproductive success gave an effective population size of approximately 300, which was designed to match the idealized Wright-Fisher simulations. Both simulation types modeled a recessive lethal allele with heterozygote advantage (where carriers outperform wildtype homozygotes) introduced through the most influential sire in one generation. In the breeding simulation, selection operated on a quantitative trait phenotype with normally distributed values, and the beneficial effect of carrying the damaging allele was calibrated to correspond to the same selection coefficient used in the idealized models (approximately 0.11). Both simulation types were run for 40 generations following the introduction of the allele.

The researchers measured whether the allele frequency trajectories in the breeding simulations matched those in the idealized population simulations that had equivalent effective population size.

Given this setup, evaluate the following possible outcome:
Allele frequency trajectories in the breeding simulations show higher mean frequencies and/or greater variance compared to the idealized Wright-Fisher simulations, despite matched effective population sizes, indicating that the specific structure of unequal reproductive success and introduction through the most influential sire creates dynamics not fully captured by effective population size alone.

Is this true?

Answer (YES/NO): NO